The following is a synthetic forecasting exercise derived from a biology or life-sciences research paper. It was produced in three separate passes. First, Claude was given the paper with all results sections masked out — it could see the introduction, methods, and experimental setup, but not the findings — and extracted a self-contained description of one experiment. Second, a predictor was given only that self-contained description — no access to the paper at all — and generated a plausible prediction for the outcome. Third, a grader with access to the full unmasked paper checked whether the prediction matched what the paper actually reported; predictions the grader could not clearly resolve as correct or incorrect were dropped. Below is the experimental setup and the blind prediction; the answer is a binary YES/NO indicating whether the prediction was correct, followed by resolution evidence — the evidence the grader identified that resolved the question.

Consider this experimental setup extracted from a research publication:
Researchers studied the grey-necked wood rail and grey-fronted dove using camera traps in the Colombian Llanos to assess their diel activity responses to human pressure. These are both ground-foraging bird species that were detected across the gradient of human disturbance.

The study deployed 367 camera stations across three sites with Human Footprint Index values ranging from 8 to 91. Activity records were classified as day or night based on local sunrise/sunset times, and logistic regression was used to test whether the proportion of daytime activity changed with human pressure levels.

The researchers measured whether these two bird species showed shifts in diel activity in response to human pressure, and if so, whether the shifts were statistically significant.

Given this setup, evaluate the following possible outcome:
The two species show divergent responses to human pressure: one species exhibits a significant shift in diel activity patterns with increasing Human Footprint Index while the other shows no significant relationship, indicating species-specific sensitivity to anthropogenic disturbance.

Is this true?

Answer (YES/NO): NO